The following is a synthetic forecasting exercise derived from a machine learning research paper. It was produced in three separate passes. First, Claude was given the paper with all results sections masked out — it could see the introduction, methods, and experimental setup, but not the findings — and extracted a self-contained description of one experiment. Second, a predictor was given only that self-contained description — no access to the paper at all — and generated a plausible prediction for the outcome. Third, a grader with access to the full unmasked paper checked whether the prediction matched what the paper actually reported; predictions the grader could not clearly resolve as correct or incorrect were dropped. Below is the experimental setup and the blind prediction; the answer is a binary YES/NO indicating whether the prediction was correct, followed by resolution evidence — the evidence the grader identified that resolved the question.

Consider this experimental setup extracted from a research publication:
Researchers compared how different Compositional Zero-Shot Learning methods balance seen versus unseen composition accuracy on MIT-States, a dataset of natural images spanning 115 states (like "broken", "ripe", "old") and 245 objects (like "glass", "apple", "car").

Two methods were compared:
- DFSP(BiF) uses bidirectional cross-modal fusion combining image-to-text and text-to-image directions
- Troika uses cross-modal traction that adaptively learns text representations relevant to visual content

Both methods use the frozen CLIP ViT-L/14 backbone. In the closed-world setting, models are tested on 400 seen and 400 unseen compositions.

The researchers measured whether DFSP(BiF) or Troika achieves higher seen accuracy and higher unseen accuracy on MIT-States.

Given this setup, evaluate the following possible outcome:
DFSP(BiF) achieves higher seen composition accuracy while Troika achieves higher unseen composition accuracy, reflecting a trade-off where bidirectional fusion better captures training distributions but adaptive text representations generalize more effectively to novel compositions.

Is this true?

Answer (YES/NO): NO